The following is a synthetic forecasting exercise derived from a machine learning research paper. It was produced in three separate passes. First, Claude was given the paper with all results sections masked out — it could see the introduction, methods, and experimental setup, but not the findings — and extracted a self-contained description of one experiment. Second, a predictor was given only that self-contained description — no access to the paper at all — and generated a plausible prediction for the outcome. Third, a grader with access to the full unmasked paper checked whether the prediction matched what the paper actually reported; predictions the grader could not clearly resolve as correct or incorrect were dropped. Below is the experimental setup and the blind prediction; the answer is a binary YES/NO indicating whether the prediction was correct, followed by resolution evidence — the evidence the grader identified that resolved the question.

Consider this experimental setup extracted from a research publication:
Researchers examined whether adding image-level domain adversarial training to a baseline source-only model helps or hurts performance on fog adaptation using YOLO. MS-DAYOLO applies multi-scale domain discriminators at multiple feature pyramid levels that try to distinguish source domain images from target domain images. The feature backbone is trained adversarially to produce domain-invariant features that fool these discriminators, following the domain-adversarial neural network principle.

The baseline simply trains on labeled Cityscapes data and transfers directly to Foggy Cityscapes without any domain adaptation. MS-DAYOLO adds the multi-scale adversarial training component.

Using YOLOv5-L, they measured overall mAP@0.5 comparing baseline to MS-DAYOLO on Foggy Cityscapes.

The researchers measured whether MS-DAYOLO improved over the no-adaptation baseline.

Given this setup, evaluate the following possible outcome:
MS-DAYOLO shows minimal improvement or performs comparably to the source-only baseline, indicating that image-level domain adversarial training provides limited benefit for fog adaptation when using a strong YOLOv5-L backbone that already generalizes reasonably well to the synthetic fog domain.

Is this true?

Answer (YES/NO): NO